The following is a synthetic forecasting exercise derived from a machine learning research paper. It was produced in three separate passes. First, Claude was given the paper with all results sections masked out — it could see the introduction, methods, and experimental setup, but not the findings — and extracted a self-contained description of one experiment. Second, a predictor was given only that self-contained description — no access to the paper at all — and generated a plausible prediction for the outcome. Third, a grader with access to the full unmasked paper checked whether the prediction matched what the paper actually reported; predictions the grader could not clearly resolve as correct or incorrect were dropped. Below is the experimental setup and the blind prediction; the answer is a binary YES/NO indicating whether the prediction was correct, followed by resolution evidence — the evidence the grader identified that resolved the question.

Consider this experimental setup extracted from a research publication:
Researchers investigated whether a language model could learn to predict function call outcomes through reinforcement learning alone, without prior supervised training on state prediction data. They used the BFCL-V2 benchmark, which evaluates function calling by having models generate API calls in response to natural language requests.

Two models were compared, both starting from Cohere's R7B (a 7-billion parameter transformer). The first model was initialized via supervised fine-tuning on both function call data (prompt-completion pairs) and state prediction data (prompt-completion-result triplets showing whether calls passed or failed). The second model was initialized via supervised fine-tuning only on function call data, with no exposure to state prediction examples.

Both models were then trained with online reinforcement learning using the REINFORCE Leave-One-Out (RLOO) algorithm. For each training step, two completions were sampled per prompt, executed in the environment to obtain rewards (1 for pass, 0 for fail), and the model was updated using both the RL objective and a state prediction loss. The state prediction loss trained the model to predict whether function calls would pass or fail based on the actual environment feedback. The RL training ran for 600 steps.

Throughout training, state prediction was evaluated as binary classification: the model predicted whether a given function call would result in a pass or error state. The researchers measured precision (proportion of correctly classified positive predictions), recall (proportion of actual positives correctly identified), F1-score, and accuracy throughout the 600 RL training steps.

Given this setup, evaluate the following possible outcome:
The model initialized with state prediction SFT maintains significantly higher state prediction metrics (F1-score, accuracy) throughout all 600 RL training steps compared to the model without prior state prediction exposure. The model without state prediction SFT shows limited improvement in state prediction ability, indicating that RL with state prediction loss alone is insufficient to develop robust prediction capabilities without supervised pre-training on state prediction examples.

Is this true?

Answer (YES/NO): YES